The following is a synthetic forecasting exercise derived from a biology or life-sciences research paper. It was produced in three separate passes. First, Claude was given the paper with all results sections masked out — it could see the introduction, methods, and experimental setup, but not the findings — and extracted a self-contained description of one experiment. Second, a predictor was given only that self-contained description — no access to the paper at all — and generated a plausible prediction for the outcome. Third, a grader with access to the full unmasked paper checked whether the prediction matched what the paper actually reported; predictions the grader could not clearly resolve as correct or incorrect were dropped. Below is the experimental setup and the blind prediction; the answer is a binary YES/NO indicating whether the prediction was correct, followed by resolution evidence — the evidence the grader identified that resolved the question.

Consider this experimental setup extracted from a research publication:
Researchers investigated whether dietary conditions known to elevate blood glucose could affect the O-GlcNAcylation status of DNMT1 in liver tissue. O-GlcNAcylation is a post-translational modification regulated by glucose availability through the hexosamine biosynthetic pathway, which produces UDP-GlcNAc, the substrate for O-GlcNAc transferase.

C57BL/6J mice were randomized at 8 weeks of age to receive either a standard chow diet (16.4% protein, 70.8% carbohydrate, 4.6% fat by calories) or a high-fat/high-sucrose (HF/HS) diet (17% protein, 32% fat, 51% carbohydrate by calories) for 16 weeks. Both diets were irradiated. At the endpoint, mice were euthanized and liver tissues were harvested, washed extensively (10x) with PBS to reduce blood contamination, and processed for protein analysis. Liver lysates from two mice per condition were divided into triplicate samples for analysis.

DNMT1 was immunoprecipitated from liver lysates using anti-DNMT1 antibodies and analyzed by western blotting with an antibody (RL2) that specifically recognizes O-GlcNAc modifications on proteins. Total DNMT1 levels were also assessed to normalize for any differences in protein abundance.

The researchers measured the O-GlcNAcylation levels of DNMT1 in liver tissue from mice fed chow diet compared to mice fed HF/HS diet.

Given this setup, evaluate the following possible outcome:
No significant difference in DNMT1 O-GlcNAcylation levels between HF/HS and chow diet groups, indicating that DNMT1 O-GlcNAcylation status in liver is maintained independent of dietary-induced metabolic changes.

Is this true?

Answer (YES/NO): NO